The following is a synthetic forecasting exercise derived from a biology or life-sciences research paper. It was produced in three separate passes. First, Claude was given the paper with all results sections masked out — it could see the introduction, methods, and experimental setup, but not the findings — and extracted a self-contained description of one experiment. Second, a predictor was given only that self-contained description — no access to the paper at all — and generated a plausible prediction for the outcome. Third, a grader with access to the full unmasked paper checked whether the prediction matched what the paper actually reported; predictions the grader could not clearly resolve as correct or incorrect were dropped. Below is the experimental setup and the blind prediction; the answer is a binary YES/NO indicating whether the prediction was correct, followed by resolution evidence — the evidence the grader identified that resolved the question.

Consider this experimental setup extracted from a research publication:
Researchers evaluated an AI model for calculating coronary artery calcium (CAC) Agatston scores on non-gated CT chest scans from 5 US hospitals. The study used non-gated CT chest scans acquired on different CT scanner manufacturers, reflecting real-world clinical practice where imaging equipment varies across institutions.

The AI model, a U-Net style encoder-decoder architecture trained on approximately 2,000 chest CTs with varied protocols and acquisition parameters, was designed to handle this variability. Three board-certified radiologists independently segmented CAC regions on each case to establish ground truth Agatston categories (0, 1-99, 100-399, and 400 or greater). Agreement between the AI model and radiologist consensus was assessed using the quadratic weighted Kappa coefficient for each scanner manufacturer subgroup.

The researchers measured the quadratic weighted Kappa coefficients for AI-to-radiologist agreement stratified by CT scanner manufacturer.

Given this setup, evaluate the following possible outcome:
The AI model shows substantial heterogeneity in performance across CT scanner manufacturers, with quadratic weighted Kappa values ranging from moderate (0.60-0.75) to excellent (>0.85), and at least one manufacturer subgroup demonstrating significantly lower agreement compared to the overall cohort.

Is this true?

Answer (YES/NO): NO